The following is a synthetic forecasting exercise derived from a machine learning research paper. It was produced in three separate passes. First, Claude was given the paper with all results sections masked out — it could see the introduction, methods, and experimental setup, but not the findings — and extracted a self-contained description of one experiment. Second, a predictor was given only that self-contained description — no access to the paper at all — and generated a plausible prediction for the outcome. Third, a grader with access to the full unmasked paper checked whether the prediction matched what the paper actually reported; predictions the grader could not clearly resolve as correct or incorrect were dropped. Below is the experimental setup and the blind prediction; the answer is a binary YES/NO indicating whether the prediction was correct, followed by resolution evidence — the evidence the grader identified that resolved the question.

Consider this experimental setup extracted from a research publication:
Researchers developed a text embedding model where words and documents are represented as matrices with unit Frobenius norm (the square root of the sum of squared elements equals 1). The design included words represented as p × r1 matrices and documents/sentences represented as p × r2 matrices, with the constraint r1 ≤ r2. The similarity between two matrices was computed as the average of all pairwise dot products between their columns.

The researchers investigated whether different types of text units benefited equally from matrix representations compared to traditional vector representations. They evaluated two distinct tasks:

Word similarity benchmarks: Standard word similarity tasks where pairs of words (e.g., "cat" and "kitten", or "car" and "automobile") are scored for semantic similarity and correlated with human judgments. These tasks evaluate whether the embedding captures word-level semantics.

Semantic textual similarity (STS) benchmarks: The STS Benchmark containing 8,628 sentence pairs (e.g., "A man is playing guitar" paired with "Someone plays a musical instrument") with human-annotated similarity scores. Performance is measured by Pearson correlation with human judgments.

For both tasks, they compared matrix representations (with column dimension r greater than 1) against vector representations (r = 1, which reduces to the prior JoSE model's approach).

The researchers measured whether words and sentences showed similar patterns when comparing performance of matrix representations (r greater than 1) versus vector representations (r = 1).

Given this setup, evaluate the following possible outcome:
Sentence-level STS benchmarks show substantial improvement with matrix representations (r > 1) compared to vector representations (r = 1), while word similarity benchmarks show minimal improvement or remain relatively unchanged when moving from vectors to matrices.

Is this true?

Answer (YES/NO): NO